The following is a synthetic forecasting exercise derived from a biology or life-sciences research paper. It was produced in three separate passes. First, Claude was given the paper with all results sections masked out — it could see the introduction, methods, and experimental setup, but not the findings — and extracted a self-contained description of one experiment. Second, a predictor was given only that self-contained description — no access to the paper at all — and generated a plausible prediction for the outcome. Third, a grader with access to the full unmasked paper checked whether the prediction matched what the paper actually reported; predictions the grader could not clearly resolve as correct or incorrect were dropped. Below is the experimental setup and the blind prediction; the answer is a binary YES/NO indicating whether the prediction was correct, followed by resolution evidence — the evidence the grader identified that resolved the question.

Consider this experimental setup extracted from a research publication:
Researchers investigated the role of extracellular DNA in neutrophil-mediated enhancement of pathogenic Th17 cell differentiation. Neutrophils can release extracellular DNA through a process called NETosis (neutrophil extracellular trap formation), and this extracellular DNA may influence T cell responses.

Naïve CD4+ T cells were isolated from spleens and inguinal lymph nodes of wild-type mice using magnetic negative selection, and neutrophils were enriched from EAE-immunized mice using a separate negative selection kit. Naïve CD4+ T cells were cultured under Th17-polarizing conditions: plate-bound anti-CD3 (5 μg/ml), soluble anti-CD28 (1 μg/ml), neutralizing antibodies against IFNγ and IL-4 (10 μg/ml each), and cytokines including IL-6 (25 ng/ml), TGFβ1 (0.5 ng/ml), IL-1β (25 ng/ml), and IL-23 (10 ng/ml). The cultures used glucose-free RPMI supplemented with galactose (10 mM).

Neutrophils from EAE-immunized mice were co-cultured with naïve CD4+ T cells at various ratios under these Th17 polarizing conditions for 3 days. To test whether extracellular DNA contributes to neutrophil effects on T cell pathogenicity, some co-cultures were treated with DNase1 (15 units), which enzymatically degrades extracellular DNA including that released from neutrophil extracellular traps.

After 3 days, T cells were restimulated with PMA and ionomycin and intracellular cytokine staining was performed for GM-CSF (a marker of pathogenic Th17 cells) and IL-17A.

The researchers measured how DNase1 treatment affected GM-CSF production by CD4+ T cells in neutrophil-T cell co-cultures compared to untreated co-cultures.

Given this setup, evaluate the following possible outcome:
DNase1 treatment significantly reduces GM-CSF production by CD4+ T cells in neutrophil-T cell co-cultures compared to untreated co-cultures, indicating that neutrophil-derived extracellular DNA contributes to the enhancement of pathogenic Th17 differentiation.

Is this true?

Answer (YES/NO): NO